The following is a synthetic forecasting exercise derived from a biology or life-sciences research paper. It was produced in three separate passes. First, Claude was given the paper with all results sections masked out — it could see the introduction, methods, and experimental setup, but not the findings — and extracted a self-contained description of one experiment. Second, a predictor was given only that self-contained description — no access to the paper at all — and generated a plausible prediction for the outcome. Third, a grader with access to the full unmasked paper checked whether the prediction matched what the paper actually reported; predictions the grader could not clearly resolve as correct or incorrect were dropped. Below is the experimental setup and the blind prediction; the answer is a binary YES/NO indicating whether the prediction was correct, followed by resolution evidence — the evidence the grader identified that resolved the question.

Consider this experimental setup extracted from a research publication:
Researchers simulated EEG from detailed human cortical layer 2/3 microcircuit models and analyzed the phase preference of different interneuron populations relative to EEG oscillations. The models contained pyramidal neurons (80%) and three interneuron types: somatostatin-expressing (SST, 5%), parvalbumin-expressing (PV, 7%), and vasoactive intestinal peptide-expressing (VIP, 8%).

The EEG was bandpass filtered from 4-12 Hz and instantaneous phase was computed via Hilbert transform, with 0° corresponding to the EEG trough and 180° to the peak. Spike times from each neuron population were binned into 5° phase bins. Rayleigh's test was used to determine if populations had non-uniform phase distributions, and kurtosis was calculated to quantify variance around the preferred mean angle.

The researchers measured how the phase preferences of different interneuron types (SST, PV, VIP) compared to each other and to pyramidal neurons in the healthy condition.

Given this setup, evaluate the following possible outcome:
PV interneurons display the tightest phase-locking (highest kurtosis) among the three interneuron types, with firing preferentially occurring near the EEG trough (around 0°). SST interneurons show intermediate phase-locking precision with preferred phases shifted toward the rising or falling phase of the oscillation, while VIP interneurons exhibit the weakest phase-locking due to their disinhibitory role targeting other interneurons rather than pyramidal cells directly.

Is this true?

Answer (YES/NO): NO